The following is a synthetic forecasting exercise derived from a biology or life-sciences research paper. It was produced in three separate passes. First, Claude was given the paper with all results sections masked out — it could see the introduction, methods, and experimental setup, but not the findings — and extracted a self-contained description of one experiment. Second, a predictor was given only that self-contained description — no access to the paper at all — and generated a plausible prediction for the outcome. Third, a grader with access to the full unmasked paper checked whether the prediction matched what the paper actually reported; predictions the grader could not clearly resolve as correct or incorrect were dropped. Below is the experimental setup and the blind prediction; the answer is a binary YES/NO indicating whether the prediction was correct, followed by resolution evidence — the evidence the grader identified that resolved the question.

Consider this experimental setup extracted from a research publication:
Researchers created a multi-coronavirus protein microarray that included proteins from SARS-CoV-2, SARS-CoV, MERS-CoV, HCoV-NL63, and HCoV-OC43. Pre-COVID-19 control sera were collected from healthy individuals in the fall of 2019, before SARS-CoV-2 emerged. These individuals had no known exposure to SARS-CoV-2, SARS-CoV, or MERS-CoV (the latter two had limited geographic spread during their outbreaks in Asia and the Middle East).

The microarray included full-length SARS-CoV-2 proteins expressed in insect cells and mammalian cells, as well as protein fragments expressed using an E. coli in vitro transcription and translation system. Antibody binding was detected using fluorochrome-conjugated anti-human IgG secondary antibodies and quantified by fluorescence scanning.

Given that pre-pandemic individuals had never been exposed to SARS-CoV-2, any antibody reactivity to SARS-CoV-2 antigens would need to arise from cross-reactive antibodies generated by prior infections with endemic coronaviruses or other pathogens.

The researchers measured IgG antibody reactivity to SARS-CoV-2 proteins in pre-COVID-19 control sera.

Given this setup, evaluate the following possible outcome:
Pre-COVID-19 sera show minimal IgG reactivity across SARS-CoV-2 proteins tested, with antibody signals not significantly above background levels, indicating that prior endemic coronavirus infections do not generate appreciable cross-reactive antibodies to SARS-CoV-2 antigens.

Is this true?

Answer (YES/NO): NO